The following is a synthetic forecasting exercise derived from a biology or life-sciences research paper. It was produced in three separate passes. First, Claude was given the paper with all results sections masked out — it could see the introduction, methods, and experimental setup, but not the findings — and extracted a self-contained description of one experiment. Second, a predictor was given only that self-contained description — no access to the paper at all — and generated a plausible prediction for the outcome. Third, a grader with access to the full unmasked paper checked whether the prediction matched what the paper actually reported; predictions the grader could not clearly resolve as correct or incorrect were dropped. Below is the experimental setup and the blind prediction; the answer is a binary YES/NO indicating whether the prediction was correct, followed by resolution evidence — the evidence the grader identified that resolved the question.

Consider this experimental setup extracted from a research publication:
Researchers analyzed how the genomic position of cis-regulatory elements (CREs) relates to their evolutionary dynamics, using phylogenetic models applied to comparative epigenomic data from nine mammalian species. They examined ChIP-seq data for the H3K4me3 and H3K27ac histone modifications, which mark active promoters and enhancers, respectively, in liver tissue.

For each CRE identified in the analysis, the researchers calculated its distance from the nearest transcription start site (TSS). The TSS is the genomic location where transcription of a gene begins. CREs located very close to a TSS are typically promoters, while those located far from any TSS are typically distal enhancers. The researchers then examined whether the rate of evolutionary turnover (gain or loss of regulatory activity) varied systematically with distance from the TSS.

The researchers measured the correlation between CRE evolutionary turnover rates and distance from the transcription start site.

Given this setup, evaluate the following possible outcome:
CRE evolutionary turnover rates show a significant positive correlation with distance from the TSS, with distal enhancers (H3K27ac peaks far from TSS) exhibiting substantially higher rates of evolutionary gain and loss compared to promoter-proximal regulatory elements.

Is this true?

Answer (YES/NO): YES